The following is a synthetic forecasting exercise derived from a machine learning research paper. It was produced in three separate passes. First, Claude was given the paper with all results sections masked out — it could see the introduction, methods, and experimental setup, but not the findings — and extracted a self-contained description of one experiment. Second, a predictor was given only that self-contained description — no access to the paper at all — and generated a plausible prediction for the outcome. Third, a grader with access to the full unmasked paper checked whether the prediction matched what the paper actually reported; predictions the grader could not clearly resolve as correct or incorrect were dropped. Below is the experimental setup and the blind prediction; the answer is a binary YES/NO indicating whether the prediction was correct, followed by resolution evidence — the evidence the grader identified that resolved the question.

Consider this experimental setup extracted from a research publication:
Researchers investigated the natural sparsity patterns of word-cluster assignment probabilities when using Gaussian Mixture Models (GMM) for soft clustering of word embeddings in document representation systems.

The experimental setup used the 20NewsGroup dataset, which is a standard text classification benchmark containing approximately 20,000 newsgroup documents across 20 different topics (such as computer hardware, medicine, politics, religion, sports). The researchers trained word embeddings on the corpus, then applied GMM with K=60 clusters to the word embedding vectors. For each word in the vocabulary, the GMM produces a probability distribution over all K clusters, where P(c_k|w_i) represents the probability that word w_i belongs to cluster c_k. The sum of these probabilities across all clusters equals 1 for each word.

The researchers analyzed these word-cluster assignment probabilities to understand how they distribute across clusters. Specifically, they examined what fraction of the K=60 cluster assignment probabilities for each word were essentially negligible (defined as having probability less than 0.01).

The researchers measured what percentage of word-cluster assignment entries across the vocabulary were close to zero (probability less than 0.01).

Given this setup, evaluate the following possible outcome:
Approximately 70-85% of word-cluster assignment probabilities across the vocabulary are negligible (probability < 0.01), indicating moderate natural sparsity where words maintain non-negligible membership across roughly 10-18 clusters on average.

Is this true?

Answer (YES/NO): NO